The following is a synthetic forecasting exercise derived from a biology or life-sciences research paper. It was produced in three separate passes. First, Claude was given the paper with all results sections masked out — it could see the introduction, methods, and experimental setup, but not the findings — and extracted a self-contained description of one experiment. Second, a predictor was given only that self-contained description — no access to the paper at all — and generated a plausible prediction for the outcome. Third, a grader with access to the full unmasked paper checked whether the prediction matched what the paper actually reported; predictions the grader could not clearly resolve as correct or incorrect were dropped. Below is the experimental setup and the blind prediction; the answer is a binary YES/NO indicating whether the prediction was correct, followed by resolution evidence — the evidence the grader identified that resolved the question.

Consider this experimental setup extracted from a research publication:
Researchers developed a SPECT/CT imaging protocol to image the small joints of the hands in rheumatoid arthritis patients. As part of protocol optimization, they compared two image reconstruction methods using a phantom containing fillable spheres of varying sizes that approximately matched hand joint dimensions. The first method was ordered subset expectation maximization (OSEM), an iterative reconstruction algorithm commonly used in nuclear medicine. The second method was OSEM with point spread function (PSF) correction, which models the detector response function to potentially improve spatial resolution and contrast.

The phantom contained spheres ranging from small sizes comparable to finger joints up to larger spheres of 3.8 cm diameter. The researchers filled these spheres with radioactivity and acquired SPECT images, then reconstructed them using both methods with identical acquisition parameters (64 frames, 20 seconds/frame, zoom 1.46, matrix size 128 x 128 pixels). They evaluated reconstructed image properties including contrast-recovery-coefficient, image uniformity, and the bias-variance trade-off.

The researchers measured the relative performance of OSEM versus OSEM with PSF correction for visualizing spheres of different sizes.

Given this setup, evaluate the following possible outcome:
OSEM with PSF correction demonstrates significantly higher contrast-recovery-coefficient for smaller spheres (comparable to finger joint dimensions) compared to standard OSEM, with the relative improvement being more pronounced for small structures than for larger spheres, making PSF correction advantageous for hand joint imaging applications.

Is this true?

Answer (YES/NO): YES